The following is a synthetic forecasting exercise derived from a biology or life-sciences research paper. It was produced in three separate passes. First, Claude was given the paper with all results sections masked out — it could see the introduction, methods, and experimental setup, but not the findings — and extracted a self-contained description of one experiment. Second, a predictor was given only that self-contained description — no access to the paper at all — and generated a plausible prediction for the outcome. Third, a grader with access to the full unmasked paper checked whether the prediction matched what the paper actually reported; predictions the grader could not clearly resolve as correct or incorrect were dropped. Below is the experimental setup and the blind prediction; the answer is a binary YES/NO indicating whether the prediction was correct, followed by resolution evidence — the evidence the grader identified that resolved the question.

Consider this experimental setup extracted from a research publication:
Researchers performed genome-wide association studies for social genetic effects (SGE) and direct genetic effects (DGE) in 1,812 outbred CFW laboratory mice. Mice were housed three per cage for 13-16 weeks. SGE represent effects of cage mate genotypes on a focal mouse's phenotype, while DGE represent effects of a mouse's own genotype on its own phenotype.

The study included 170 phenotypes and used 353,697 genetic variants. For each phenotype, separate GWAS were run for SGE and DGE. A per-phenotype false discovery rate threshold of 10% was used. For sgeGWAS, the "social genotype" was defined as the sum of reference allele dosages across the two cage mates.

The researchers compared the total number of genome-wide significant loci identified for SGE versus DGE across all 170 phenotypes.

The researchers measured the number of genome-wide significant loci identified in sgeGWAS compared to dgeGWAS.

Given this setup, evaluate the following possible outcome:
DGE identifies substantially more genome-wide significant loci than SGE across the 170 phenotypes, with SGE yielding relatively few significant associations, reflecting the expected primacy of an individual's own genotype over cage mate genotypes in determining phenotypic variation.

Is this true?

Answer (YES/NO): YES